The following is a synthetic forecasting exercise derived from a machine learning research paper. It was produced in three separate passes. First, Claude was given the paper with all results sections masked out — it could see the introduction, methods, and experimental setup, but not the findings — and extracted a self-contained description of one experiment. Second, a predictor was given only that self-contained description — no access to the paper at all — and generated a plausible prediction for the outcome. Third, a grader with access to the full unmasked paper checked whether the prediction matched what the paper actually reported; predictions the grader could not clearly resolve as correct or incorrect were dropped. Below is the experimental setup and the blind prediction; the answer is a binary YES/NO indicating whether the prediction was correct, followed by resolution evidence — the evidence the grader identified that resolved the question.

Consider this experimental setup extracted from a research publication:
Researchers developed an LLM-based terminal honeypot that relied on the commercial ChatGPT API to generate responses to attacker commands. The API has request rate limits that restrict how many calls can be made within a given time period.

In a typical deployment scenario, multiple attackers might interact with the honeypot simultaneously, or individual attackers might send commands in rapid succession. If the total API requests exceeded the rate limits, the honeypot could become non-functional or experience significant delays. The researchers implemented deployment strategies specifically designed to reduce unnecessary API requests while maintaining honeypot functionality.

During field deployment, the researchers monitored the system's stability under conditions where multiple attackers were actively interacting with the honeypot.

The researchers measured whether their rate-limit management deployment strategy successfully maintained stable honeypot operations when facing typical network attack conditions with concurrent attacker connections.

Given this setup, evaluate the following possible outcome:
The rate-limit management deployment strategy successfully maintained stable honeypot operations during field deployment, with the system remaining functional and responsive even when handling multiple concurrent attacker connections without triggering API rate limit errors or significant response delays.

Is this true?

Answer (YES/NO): YES